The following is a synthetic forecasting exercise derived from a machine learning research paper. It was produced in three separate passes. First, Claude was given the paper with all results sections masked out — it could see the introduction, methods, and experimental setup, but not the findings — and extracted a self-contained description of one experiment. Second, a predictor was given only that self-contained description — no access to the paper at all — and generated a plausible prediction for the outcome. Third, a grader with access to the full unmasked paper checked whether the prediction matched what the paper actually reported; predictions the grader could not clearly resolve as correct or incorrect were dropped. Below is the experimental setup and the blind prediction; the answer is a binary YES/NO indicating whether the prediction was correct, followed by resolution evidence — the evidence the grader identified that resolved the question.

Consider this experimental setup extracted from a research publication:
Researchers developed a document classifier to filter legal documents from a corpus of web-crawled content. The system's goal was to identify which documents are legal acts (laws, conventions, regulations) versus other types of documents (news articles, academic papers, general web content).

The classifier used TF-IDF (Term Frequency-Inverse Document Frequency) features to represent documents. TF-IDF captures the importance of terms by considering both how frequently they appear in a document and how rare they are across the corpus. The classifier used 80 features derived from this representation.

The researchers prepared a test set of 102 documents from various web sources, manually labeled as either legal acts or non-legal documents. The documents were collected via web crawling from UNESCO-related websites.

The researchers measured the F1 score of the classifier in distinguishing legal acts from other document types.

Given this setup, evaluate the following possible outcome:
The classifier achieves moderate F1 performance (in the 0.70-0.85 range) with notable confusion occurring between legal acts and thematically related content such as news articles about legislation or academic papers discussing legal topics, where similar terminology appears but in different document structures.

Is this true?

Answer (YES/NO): NO